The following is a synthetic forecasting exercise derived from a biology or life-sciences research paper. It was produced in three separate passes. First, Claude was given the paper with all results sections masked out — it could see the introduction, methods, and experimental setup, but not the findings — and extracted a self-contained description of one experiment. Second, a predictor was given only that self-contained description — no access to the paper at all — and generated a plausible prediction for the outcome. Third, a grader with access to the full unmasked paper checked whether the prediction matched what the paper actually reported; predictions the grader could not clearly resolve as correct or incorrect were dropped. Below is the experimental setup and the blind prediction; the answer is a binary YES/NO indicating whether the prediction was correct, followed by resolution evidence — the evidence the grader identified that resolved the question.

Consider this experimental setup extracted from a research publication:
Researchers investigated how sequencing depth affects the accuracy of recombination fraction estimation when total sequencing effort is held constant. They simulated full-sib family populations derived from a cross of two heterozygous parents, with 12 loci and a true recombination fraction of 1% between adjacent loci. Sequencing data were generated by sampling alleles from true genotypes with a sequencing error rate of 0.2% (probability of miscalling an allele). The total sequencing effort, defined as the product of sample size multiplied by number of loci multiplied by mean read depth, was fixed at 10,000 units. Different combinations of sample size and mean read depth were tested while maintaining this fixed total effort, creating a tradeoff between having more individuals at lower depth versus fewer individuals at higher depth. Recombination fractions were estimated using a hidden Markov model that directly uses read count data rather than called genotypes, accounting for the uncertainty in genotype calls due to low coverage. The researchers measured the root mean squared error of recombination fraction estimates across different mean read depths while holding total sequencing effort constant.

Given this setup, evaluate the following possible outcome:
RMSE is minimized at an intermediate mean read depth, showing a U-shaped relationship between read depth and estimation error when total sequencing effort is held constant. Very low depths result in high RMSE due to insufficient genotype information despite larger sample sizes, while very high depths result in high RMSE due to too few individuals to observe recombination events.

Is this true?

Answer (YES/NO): YES